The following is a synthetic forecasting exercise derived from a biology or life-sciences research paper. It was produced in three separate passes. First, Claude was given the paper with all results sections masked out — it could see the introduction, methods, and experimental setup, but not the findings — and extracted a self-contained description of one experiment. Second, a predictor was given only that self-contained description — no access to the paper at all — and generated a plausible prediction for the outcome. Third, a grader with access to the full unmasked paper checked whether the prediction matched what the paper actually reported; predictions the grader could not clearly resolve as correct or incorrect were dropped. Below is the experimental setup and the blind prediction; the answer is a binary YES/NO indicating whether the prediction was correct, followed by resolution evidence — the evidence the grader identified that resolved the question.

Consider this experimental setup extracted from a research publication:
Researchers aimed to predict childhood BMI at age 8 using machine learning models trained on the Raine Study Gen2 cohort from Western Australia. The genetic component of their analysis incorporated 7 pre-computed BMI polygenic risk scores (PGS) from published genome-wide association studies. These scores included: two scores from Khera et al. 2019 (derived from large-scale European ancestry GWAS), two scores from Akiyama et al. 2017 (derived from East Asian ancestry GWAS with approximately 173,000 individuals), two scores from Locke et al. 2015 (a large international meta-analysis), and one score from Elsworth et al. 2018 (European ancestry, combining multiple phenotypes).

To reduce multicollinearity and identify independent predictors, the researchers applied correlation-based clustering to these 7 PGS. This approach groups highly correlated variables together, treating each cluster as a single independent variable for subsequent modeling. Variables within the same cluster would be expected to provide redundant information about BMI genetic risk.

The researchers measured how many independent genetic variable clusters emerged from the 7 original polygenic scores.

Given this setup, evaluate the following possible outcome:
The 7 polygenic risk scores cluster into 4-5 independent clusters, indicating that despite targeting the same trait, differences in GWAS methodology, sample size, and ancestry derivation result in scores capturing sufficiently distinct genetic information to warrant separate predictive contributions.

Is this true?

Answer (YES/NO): YES